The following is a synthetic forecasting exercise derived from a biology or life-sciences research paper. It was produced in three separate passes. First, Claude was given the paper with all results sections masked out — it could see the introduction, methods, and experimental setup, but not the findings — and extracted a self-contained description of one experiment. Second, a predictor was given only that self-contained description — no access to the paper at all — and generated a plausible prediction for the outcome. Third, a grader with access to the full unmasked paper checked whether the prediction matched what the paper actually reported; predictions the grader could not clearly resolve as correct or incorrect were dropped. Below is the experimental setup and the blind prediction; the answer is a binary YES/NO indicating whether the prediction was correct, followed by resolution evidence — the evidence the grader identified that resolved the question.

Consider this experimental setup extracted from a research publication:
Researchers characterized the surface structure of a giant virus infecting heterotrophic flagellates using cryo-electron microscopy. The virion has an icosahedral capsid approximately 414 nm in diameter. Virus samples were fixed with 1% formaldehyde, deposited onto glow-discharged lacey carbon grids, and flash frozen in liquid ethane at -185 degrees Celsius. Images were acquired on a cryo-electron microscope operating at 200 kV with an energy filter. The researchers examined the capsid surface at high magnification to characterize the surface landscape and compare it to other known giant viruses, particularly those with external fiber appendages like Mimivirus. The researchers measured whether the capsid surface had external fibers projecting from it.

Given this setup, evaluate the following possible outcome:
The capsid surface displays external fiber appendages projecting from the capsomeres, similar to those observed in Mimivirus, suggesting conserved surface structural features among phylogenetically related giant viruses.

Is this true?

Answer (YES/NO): NO